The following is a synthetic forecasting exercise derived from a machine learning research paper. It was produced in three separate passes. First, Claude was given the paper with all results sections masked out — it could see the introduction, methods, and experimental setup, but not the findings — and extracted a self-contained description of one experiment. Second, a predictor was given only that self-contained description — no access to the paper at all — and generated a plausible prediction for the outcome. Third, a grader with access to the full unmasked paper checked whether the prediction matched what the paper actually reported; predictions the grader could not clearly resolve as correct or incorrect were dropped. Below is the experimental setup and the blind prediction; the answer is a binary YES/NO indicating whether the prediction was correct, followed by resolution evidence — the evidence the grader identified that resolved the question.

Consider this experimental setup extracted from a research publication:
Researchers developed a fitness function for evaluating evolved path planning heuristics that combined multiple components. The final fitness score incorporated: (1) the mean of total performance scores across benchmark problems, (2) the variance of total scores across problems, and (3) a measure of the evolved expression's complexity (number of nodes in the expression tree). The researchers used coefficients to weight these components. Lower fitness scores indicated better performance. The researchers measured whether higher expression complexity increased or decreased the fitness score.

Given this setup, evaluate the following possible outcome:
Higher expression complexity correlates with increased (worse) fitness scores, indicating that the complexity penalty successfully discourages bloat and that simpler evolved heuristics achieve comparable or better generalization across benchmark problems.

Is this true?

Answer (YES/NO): NO